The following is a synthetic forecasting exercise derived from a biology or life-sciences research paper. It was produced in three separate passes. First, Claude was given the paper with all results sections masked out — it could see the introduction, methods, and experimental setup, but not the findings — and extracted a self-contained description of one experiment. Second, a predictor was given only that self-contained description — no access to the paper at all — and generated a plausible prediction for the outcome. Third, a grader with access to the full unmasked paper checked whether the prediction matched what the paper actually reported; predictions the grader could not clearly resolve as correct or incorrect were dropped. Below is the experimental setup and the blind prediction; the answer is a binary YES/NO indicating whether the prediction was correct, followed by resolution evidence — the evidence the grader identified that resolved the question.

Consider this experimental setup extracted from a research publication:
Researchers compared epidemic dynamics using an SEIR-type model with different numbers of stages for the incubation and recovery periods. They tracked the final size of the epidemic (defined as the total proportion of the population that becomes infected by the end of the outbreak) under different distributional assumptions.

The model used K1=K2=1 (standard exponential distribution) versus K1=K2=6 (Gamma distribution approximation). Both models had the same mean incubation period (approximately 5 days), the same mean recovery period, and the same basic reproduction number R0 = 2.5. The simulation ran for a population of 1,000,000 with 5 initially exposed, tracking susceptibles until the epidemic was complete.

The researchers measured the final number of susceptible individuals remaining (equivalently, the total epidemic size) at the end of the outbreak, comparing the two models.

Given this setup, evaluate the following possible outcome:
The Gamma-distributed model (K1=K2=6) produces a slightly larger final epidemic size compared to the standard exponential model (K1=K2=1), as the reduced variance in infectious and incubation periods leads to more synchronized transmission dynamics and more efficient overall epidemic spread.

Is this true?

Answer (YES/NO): NO